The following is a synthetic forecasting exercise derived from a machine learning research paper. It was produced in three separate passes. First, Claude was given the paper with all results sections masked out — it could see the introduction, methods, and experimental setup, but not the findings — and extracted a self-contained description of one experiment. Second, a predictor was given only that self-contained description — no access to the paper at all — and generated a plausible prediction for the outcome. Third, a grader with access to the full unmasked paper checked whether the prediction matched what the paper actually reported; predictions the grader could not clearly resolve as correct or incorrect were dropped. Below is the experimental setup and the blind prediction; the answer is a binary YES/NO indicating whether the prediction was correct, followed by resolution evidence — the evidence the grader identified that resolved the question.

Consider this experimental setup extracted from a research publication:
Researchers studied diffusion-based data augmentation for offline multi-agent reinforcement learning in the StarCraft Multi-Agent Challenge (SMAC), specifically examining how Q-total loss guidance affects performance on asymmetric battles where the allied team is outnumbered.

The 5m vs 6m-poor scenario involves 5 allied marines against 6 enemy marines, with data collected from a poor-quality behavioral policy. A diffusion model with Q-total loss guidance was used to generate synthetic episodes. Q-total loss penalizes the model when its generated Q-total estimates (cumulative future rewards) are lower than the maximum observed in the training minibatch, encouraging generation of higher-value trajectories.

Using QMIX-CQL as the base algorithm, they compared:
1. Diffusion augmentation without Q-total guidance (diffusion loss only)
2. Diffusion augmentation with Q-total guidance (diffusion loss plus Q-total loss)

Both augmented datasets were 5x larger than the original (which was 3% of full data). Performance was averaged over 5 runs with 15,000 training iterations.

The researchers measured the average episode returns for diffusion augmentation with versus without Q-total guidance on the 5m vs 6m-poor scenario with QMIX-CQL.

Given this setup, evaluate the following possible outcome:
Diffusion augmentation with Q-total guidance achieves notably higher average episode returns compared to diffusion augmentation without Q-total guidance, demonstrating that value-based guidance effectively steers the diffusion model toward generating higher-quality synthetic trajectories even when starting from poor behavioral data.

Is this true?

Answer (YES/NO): NO